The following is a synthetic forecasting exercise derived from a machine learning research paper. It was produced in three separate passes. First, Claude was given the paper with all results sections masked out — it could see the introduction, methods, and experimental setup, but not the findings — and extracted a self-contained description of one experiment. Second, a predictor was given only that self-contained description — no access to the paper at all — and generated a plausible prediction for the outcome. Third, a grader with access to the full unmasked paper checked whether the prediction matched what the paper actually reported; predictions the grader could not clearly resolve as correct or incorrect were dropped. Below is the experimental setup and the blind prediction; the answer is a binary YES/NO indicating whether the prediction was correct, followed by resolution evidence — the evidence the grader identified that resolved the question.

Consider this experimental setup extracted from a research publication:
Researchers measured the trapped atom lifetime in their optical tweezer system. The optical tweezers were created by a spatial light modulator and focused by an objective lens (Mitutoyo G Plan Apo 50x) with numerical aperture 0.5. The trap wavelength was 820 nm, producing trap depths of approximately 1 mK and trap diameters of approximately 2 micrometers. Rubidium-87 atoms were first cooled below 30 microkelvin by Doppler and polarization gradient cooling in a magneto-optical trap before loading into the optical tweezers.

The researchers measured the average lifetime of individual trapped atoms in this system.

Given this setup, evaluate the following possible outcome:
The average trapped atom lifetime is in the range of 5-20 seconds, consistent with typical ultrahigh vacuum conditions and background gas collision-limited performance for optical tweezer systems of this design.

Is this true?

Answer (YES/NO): NO